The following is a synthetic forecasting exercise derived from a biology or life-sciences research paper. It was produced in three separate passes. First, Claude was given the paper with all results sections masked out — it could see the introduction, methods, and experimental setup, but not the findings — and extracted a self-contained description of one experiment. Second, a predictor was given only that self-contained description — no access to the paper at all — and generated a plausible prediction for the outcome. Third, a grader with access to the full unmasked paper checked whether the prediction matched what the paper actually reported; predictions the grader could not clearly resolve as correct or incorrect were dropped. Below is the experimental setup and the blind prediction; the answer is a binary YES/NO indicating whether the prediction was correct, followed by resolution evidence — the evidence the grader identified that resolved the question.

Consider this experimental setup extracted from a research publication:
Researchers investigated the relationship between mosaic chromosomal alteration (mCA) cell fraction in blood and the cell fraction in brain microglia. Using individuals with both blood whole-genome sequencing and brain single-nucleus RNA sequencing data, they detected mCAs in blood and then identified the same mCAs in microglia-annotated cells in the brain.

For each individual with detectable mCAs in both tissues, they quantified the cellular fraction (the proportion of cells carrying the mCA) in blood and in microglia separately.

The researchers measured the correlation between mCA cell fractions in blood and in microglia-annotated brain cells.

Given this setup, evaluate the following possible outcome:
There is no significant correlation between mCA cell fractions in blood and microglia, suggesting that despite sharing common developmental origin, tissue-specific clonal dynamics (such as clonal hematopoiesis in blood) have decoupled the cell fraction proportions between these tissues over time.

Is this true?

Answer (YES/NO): NO